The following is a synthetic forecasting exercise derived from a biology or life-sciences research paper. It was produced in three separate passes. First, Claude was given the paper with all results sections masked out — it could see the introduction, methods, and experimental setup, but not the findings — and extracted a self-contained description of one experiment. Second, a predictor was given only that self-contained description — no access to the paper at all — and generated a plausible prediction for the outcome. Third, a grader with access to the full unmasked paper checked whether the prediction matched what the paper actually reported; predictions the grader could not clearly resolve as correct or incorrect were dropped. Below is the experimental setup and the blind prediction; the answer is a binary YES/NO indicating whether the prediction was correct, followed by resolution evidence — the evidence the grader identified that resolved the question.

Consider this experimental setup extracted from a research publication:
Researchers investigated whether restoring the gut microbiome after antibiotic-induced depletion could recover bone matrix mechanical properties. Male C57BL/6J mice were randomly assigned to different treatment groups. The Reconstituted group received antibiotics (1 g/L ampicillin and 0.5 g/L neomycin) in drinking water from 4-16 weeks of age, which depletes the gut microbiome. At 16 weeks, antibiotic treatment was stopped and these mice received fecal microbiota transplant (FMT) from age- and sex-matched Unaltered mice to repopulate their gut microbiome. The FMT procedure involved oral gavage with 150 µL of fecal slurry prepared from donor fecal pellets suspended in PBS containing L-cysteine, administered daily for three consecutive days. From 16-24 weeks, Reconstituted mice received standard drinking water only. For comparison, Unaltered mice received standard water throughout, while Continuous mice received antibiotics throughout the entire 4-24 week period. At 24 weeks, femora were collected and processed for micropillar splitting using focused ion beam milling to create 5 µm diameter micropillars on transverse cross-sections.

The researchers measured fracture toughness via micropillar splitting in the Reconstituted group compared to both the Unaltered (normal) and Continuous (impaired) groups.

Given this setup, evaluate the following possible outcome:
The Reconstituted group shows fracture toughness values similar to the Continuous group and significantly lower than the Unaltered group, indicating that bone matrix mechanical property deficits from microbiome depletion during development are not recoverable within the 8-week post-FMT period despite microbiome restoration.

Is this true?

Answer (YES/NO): NO